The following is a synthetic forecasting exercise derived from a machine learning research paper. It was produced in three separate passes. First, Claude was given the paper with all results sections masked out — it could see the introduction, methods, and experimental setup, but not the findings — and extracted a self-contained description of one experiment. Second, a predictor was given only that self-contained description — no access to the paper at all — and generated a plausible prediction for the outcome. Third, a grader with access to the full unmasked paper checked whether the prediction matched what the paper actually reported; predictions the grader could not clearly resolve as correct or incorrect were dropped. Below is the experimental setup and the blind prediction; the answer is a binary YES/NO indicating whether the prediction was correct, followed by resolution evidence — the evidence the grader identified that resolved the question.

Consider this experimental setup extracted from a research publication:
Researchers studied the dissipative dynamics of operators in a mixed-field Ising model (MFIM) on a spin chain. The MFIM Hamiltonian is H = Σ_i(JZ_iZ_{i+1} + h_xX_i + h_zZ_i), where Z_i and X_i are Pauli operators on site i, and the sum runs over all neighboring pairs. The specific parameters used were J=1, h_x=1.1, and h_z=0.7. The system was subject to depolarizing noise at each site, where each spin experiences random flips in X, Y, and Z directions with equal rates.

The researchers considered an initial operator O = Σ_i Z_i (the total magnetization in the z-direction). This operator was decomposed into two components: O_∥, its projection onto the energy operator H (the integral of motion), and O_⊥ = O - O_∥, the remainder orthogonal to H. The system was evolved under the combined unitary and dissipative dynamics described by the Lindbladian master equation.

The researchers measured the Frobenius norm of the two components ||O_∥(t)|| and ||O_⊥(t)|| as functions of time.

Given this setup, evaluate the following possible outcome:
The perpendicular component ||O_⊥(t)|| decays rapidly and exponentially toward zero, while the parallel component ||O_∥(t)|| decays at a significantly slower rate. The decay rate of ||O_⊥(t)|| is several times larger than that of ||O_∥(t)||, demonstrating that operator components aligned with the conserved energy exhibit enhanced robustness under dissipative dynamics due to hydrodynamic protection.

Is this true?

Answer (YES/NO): YES